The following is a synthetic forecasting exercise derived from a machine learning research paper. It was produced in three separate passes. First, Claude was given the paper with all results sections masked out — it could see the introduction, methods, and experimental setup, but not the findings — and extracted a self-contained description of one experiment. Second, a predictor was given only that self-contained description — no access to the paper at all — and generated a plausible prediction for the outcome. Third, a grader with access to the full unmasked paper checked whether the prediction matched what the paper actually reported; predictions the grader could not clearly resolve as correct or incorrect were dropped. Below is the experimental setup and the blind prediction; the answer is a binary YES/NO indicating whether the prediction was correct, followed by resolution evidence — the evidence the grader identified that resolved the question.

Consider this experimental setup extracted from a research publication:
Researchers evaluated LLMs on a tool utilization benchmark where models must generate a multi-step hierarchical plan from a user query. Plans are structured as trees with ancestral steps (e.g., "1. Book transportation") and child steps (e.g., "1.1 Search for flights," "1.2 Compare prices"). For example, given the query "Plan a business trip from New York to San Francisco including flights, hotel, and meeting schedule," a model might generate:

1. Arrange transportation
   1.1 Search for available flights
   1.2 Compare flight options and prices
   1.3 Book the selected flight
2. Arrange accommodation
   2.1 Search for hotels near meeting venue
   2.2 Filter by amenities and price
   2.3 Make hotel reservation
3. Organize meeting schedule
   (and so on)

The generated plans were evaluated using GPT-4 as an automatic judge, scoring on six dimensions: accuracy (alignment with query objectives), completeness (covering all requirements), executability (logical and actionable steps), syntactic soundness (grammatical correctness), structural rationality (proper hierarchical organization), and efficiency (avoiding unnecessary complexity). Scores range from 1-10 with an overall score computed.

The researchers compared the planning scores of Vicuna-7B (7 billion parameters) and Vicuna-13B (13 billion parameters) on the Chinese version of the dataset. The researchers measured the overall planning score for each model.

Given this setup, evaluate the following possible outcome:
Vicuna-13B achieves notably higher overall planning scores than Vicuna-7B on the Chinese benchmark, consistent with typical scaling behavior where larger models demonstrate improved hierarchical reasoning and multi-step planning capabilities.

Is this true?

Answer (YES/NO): YES